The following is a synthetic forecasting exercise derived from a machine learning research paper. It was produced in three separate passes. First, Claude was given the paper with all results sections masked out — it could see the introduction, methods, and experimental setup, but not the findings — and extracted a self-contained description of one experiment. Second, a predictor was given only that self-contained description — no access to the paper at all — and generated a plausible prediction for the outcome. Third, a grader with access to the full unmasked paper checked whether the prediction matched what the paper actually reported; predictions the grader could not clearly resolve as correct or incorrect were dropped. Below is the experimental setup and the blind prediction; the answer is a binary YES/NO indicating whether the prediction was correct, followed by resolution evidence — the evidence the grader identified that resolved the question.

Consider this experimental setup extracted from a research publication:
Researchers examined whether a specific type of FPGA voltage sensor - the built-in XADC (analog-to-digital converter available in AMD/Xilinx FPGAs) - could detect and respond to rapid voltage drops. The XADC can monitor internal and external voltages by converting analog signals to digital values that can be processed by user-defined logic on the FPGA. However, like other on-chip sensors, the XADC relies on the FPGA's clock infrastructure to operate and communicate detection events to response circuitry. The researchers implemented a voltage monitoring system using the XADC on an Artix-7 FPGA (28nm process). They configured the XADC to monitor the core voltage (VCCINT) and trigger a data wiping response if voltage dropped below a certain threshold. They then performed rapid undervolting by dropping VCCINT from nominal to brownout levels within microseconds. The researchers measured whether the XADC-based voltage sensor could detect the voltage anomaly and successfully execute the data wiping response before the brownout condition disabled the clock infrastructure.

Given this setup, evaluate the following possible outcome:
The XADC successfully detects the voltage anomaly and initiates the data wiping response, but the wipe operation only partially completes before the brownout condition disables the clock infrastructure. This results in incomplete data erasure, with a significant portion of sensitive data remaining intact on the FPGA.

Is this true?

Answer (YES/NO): NO